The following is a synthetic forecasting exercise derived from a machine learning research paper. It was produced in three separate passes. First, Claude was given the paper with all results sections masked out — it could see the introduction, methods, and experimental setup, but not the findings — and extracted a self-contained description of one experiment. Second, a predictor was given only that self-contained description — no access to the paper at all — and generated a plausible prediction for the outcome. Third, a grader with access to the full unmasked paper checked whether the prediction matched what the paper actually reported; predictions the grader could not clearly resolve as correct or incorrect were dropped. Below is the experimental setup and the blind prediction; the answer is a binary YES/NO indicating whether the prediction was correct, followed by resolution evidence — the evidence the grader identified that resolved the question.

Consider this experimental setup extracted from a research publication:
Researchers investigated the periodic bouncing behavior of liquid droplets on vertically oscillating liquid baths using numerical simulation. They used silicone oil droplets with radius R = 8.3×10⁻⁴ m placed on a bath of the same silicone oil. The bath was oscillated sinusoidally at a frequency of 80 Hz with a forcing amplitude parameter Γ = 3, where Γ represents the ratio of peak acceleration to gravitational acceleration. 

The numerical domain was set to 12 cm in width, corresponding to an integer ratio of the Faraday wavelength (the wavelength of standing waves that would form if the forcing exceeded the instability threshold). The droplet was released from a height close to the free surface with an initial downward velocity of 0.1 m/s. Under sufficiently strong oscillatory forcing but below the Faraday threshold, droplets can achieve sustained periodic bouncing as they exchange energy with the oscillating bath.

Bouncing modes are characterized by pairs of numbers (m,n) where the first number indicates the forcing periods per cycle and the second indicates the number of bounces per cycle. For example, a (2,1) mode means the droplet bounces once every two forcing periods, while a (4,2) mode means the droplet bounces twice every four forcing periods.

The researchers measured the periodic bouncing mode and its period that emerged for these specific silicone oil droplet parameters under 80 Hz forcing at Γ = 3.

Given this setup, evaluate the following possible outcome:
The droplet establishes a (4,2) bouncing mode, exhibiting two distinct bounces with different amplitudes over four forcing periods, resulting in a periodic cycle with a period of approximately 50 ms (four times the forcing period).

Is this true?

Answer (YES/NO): YES